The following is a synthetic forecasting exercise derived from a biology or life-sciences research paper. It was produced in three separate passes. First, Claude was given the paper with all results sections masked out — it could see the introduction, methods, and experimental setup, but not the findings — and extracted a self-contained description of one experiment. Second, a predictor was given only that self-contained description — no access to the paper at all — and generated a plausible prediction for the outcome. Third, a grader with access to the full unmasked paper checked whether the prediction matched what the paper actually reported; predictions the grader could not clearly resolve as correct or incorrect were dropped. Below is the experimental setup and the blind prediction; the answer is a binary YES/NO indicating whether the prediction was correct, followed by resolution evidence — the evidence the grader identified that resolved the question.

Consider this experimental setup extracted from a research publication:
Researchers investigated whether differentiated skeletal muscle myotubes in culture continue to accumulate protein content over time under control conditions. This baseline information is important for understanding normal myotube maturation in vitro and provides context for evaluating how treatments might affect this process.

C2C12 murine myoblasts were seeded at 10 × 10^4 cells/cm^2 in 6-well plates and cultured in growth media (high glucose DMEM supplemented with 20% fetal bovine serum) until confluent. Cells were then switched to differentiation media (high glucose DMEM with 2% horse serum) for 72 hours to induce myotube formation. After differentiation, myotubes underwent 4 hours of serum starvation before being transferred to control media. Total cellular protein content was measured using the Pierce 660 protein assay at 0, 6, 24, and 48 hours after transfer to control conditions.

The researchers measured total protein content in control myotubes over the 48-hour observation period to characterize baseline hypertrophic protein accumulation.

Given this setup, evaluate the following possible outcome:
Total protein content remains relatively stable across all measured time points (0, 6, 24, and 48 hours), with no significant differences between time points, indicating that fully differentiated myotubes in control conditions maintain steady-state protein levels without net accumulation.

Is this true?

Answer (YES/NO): NO